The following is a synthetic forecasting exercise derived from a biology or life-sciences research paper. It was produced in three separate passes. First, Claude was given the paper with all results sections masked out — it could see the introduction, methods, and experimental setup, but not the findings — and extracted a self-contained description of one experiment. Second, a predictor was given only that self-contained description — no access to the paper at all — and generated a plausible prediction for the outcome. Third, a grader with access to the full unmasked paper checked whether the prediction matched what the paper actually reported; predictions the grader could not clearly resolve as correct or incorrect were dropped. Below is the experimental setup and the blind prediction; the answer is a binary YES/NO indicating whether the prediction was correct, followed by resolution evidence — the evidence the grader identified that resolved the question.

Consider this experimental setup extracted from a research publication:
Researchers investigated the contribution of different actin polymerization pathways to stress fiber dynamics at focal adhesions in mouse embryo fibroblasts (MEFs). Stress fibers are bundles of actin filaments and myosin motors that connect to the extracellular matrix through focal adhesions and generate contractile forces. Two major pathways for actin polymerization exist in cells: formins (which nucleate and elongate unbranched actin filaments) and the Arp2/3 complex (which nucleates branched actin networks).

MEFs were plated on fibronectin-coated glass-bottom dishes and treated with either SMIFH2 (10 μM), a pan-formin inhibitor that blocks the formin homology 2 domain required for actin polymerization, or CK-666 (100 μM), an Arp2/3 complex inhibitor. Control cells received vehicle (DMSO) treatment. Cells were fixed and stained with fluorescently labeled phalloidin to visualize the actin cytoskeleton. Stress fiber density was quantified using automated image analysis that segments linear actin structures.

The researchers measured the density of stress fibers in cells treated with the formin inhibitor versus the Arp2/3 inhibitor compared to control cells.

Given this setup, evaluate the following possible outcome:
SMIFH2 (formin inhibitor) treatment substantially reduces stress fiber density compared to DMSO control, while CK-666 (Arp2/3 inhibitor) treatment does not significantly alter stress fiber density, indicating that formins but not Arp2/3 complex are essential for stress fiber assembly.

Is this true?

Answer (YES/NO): NO